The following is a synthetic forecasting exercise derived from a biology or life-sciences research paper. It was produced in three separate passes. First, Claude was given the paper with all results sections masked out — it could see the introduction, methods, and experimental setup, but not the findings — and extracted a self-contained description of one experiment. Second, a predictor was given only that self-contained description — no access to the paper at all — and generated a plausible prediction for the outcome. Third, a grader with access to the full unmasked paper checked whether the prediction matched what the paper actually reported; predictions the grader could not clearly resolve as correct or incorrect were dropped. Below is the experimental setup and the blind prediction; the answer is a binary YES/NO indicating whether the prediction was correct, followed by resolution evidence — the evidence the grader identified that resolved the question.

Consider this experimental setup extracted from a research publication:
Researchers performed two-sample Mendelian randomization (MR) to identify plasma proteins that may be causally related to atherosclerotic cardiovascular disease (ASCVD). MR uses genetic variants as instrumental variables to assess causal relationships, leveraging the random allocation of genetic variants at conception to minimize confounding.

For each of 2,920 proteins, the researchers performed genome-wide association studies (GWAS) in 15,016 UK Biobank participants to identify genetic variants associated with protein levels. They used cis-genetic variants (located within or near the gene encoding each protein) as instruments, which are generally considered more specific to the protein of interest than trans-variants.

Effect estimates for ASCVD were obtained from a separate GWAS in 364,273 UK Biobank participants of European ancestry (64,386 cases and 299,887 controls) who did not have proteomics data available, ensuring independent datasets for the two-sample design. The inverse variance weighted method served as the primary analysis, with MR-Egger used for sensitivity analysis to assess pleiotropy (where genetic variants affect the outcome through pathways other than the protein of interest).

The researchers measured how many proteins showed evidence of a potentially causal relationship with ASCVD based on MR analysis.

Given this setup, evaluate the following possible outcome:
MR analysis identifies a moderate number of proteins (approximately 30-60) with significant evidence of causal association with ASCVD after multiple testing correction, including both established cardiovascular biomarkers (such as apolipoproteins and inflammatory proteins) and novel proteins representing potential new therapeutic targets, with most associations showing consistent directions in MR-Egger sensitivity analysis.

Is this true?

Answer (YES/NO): NO